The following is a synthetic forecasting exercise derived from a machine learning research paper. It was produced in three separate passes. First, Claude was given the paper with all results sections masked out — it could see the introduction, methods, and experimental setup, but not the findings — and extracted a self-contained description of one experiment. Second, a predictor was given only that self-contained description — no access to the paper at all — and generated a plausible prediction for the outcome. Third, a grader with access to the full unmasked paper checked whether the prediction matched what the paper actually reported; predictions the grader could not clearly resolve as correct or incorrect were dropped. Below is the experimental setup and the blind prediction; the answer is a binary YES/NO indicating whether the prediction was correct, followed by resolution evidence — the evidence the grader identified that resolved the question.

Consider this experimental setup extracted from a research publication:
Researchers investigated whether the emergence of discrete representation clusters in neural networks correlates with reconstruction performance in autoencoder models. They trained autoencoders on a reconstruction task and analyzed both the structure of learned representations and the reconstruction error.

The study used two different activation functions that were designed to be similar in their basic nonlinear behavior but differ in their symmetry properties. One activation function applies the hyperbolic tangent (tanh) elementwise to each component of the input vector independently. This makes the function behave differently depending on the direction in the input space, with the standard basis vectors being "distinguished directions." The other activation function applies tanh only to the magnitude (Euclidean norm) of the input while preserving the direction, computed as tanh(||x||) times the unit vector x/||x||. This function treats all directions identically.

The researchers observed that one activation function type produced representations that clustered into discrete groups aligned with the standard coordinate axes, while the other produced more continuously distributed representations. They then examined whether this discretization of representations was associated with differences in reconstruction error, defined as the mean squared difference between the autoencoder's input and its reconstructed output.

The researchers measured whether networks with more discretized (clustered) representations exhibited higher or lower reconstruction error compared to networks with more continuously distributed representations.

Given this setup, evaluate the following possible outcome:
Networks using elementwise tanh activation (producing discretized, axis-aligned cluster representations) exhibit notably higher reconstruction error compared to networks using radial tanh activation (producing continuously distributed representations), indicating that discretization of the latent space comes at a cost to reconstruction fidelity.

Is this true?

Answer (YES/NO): YES